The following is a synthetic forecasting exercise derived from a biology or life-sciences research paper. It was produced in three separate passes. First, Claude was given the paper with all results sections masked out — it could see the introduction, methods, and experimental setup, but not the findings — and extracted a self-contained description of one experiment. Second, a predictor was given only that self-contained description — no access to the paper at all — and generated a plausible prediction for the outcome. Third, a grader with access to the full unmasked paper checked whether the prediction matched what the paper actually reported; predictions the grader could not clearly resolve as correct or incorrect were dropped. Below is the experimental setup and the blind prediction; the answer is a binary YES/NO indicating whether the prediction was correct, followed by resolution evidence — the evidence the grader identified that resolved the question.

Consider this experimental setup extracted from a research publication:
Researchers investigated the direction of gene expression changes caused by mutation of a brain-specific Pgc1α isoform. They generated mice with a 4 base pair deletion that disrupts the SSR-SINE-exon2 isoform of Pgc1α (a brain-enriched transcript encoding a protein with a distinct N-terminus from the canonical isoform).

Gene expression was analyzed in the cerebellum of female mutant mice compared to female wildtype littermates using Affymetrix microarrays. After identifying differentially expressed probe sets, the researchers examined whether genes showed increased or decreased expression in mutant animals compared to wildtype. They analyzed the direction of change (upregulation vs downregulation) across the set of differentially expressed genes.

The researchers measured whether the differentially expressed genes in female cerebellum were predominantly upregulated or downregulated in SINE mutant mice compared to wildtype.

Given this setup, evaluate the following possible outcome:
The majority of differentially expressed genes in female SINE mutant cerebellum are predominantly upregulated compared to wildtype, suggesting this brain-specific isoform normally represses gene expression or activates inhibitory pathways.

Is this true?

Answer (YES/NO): YES